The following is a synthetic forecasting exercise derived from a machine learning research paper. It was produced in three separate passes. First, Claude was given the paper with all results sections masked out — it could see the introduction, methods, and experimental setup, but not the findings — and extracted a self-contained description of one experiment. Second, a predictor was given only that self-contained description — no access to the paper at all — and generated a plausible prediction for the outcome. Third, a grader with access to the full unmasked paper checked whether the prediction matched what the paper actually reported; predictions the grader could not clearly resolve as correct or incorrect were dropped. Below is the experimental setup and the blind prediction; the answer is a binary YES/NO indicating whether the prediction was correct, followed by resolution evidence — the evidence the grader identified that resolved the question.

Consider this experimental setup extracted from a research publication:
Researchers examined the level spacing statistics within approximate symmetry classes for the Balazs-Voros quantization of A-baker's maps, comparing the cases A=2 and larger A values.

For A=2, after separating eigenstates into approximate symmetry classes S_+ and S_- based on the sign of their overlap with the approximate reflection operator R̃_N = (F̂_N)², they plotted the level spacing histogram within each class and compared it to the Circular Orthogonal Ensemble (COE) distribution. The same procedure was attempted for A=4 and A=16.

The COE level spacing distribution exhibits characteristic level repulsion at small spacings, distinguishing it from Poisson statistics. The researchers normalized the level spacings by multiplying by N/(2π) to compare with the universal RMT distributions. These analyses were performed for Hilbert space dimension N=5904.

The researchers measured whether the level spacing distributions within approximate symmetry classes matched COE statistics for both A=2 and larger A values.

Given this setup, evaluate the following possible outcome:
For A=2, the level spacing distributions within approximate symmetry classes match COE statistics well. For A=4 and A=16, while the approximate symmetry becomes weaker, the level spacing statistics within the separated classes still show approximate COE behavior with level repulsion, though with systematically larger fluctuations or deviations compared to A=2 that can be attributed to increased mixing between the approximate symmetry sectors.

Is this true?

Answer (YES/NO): NO